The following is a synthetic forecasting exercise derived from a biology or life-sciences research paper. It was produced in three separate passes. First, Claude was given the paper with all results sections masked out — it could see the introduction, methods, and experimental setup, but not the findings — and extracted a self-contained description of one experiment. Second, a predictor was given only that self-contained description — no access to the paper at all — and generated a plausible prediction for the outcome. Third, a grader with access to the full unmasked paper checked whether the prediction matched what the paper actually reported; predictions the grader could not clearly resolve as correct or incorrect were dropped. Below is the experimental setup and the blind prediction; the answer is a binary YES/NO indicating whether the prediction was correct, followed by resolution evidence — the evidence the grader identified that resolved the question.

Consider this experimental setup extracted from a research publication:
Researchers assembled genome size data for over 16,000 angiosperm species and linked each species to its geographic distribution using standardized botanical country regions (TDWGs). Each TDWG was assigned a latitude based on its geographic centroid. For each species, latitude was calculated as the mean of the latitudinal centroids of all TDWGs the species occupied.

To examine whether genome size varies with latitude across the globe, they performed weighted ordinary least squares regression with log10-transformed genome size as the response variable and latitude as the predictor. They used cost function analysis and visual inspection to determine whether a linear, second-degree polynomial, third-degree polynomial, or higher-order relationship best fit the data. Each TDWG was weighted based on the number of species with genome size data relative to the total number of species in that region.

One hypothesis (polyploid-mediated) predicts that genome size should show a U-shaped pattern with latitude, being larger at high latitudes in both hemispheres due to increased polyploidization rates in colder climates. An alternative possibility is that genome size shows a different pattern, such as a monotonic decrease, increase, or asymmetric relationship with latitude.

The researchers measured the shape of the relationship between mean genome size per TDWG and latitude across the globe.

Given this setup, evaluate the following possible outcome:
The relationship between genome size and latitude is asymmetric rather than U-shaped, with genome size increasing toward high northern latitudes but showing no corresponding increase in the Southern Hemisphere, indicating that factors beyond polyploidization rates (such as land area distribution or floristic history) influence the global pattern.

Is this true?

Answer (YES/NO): NO